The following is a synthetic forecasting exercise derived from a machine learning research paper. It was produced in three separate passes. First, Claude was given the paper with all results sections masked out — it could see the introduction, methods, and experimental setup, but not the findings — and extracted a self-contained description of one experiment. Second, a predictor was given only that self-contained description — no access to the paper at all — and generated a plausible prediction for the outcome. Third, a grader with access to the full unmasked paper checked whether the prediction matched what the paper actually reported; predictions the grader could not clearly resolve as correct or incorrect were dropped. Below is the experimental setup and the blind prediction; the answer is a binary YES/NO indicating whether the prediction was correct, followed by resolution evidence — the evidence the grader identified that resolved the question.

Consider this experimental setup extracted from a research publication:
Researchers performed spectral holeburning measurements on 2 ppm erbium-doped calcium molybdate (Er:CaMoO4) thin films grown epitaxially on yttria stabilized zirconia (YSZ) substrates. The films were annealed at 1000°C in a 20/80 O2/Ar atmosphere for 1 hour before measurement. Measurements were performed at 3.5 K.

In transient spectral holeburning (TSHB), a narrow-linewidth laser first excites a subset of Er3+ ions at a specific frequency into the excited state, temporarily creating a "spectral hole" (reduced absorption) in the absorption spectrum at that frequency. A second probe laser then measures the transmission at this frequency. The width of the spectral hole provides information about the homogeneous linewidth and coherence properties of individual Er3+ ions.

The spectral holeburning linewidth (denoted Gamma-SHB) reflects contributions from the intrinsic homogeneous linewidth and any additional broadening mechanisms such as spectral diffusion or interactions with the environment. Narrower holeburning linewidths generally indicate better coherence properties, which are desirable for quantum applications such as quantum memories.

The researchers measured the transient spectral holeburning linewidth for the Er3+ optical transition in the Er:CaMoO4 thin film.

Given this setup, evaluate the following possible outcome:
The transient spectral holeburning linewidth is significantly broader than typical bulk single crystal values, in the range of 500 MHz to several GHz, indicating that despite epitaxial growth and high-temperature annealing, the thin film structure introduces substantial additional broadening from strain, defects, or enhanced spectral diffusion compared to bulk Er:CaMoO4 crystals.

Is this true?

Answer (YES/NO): NO